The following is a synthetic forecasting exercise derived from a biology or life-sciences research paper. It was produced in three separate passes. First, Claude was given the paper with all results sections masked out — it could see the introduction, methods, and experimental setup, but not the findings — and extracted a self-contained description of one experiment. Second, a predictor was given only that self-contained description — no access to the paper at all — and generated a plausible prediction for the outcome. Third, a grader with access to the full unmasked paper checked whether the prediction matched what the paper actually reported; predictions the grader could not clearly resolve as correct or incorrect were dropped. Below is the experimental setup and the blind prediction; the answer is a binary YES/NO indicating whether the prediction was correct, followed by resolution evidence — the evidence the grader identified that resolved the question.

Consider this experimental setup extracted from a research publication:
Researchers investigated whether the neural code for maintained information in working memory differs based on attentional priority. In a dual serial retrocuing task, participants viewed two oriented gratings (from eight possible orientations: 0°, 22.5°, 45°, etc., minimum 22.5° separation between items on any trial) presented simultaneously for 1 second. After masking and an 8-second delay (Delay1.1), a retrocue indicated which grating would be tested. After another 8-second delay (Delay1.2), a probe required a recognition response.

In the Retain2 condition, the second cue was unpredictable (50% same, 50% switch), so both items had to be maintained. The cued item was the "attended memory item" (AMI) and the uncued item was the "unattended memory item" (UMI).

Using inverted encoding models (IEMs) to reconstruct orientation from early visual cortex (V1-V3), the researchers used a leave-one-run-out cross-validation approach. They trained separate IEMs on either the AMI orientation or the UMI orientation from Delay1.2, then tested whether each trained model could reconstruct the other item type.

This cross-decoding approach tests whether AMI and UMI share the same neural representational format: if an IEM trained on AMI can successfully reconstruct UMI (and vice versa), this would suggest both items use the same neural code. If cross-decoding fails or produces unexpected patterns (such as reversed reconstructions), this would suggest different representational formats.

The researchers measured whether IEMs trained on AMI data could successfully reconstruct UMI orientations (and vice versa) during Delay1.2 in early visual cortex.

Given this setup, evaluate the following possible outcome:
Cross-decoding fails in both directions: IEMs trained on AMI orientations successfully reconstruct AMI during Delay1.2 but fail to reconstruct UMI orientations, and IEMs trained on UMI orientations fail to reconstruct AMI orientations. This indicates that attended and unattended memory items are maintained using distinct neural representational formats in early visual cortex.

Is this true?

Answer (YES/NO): NO